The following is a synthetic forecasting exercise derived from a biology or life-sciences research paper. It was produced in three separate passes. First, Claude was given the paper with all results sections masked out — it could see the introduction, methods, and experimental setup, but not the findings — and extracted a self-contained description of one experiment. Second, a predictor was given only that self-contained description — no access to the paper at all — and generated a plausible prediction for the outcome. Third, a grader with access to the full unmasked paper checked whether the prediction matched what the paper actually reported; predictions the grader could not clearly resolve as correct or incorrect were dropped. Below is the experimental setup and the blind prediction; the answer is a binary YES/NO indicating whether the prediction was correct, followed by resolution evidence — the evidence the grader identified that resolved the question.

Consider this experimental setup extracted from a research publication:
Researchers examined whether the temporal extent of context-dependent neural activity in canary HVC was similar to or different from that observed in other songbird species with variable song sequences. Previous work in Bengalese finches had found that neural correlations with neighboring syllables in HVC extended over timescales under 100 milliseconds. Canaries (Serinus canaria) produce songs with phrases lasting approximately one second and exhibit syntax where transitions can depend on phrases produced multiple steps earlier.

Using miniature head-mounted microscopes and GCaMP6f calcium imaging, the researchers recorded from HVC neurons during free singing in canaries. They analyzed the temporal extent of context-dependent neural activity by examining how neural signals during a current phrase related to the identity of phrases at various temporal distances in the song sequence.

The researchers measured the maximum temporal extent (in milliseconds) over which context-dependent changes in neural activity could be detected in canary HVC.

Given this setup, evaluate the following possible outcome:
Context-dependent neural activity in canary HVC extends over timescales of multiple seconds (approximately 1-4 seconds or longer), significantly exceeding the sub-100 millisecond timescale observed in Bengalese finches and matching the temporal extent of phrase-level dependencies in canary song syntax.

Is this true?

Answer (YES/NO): YES